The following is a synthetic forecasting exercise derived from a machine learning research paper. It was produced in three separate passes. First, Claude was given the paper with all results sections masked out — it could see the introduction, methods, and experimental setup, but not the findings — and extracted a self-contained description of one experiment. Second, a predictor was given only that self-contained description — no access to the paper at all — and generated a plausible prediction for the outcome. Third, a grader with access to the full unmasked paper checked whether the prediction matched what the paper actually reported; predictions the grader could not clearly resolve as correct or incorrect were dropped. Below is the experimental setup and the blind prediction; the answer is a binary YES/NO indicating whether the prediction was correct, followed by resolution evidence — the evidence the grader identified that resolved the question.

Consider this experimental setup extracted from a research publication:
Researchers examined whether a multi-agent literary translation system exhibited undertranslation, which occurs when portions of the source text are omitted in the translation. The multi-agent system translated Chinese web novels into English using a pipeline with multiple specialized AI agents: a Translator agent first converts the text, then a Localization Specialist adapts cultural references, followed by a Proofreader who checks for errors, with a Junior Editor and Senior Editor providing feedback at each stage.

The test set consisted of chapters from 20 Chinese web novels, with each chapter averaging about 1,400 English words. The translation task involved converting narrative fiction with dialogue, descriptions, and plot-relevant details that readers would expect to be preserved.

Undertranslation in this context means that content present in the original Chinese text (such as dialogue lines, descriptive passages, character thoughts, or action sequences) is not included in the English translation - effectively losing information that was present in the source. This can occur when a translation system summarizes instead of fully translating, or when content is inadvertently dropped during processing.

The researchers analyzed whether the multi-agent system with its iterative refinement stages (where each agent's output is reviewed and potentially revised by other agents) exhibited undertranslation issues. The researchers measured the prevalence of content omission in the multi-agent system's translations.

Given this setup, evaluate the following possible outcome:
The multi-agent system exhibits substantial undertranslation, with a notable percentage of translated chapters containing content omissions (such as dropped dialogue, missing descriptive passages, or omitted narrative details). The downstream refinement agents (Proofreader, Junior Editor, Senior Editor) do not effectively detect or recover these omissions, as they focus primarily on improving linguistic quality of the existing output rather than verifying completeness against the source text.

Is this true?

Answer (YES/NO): YES